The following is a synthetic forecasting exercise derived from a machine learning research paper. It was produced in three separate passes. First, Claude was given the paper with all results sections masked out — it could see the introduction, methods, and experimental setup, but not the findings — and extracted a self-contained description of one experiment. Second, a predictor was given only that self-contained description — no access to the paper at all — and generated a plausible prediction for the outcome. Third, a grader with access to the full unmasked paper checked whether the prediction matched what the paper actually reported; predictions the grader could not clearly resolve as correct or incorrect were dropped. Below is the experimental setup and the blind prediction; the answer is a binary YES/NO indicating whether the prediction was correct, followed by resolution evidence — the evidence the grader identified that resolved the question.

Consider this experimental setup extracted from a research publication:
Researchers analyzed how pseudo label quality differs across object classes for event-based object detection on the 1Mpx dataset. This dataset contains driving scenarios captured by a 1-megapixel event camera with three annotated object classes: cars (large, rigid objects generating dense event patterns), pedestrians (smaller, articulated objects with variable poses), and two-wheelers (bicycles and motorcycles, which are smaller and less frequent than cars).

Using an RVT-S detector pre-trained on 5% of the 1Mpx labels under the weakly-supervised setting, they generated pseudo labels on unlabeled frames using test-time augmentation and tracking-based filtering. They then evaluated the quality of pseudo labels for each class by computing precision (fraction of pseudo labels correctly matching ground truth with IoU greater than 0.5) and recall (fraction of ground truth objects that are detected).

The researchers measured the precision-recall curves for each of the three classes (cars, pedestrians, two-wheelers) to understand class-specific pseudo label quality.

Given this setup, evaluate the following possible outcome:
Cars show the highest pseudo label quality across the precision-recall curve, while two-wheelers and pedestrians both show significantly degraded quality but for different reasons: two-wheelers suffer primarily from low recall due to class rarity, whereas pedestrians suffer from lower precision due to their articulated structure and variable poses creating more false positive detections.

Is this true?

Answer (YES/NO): NO